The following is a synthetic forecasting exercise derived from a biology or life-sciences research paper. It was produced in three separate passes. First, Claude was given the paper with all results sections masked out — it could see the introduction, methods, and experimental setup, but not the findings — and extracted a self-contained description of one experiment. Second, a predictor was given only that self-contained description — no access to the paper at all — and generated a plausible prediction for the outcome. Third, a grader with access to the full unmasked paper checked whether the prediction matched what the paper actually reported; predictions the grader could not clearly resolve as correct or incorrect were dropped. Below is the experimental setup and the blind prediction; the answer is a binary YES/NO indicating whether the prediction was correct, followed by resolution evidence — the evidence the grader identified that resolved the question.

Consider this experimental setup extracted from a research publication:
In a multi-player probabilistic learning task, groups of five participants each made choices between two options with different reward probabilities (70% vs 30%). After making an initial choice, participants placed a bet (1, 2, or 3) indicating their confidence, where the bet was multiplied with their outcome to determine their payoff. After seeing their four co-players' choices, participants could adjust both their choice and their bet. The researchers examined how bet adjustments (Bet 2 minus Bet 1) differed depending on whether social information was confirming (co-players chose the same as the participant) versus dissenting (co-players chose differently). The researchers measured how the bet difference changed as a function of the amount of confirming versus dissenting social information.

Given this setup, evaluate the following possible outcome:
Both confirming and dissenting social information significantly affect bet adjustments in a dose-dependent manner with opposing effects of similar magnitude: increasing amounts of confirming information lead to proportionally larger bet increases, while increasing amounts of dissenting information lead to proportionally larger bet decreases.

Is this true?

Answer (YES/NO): NO